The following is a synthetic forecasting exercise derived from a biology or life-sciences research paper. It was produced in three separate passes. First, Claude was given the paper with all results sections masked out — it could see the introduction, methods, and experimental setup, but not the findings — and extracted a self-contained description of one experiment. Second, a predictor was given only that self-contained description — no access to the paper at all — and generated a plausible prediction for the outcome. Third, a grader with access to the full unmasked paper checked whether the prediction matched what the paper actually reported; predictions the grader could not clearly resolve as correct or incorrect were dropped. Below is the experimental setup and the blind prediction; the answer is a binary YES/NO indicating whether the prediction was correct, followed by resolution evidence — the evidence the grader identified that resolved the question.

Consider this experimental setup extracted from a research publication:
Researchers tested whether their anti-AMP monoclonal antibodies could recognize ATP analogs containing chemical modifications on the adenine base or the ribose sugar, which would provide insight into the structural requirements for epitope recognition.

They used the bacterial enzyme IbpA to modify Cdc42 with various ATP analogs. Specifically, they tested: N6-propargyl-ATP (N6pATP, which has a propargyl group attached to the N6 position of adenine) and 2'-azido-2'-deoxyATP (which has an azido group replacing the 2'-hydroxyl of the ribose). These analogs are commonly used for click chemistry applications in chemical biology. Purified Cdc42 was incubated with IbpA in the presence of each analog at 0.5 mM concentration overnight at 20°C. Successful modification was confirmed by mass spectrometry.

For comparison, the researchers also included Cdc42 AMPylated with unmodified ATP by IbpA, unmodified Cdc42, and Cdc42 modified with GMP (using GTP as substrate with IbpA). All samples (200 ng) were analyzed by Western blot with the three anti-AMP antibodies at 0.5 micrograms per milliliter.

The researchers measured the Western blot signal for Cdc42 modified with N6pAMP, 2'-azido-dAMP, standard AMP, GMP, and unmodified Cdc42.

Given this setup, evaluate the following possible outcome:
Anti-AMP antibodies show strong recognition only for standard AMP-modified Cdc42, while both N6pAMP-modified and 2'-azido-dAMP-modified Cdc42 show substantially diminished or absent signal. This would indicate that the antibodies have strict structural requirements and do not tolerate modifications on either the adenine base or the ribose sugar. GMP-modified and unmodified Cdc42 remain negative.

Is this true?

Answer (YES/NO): YES